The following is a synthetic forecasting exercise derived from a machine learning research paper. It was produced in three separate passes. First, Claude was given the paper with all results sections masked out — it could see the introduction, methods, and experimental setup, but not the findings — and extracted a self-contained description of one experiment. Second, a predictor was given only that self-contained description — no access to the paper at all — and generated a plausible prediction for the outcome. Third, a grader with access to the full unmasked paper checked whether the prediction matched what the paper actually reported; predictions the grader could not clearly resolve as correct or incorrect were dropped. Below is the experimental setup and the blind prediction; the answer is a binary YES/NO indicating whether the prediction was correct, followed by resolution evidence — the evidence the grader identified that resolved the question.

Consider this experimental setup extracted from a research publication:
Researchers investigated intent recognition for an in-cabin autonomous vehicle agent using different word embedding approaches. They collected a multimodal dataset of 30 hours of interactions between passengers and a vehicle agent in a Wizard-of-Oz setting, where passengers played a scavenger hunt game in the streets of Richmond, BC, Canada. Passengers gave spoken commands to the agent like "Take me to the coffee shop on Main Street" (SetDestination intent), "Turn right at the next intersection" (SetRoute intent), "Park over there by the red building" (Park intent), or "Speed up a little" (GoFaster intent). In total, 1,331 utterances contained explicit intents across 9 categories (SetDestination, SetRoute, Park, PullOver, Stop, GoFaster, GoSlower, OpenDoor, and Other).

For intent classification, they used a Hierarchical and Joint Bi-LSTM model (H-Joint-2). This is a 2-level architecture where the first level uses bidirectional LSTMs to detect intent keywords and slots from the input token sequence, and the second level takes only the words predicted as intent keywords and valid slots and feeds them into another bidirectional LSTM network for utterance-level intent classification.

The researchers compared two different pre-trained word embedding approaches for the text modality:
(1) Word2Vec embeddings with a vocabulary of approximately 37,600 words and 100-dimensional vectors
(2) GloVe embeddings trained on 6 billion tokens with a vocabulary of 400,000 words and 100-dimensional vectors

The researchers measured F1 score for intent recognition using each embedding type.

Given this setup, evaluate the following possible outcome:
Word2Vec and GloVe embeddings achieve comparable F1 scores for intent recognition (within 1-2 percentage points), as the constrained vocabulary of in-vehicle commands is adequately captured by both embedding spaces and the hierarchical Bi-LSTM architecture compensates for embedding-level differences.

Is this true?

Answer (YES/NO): NO